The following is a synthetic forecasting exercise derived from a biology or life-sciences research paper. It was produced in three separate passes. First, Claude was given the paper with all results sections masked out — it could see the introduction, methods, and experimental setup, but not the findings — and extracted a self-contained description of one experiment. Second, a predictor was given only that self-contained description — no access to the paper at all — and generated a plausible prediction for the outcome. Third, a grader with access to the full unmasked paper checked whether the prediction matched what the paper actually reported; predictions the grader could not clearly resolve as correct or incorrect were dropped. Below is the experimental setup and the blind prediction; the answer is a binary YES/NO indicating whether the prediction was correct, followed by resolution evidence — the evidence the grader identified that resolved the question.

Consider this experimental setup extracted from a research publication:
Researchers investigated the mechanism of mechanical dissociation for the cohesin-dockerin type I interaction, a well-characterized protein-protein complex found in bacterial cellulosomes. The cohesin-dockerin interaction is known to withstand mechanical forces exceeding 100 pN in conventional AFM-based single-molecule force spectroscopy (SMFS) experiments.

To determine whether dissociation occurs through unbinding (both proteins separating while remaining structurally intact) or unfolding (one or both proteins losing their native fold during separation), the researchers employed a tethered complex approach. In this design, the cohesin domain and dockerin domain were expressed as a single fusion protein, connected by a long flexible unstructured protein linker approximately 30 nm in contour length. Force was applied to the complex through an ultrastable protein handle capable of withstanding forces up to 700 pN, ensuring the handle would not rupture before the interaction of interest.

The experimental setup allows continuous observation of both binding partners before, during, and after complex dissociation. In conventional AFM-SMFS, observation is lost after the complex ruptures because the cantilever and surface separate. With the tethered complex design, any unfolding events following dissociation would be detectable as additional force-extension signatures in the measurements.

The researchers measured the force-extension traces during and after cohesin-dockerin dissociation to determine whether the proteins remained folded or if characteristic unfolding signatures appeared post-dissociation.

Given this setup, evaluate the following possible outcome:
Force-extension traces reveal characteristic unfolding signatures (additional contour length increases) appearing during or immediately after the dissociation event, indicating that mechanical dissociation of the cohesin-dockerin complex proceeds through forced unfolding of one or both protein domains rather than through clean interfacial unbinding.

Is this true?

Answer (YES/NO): YES